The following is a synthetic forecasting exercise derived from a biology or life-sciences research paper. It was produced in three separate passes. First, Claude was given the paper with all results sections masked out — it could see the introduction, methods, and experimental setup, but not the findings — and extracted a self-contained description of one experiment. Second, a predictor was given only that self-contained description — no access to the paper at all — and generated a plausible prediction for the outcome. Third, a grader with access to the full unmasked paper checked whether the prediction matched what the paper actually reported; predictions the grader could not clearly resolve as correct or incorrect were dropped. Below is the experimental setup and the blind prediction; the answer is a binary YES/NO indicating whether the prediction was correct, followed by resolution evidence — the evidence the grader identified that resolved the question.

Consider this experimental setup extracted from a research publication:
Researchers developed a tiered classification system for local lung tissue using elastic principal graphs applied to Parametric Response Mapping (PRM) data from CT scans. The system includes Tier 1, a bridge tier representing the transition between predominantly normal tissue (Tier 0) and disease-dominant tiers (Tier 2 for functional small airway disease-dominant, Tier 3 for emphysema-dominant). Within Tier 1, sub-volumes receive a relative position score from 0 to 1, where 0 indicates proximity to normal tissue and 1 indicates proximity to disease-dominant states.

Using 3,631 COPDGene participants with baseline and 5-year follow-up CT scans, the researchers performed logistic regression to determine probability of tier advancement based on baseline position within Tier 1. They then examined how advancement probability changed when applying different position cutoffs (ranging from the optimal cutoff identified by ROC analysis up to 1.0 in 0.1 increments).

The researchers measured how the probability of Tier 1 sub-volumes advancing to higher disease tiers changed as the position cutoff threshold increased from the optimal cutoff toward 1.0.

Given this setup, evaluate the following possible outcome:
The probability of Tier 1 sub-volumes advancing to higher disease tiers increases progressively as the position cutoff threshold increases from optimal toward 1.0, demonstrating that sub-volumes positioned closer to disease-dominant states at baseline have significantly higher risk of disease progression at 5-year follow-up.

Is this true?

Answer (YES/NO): YES